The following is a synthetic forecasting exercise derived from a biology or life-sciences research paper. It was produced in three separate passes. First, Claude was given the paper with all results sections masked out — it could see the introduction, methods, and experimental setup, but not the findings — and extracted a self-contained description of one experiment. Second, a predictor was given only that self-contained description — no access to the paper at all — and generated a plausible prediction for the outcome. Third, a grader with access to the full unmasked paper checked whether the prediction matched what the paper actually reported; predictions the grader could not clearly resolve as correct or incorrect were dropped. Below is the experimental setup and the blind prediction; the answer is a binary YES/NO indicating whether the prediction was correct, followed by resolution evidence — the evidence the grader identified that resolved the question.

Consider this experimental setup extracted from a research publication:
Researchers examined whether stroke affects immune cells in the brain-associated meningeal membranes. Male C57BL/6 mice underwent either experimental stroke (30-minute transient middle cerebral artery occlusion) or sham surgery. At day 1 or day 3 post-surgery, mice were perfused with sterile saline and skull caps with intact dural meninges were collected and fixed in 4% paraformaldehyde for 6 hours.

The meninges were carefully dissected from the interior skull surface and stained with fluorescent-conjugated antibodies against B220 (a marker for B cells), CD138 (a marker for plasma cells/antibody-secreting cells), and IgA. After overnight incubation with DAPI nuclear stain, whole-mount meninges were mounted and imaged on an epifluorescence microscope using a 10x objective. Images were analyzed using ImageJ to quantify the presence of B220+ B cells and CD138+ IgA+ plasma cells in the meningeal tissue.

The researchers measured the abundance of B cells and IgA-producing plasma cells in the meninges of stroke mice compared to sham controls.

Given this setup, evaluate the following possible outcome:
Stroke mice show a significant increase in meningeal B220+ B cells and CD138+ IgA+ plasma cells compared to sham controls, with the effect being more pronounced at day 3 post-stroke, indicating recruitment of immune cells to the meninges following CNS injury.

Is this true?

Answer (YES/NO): NO